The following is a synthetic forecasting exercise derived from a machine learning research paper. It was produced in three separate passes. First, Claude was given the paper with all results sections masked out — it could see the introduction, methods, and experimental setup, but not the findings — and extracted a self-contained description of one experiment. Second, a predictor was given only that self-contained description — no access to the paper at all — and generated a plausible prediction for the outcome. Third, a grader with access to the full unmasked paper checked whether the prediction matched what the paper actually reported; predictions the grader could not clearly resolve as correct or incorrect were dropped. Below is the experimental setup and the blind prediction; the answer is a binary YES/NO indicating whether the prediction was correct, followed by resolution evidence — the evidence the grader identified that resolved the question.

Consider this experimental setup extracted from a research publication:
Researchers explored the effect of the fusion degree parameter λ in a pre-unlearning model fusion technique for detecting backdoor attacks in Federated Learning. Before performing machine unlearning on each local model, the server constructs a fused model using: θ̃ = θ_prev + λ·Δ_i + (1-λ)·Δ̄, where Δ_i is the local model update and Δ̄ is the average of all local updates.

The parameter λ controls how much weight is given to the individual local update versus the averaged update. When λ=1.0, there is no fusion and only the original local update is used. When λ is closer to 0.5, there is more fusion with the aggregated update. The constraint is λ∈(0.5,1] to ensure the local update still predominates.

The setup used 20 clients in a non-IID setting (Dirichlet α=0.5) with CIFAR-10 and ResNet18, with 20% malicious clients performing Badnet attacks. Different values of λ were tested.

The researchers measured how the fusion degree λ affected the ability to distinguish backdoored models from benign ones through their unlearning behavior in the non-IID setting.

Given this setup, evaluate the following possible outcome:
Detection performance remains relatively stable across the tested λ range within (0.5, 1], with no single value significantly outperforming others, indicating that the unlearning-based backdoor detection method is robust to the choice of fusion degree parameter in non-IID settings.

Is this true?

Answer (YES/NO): NO